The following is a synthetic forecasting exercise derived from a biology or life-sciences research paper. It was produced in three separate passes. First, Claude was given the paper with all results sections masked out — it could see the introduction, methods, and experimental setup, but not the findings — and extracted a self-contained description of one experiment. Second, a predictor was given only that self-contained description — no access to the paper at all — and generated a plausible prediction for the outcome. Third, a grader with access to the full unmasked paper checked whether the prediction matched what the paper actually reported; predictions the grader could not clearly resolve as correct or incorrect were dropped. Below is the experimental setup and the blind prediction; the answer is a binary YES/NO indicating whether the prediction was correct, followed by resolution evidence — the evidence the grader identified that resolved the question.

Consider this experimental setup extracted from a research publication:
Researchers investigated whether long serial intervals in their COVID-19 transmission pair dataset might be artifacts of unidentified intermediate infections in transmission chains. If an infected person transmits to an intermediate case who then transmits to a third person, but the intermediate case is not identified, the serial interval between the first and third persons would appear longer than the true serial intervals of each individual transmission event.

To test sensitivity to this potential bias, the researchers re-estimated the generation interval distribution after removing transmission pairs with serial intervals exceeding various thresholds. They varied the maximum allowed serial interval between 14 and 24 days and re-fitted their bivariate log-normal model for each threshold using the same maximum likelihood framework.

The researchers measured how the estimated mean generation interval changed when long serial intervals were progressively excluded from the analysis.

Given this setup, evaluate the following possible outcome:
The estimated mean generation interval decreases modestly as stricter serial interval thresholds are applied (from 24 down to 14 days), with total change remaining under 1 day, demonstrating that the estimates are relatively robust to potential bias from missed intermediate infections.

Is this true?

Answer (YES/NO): NO